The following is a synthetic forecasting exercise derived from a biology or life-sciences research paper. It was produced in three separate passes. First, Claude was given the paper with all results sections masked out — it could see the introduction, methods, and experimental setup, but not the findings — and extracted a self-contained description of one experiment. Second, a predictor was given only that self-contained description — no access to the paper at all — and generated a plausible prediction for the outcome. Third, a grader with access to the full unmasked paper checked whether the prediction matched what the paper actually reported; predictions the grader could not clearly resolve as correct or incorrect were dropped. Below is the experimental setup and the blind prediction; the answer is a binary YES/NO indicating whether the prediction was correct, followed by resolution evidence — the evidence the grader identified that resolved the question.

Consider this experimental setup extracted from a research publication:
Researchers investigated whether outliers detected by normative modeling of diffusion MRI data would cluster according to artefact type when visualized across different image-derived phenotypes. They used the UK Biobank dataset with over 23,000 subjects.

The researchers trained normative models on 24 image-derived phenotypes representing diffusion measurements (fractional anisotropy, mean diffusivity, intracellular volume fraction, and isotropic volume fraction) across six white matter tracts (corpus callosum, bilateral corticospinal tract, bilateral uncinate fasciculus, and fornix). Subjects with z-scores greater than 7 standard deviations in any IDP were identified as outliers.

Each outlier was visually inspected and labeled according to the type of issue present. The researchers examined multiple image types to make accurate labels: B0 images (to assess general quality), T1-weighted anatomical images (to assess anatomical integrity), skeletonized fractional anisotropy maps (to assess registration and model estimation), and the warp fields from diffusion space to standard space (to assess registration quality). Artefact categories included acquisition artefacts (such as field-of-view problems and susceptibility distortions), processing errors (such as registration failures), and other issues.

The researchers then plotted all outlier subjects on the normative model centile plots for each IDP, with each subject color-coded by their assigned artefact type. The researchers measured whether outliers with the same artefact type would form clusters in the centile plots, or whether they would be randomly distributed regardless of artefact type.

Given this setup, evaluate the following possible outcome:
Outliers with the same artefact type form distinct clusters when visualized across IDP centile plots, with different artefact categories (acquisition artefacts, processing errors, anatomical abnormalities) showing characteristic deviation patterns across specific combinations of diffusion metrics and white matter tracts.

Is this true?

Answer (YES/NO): YES